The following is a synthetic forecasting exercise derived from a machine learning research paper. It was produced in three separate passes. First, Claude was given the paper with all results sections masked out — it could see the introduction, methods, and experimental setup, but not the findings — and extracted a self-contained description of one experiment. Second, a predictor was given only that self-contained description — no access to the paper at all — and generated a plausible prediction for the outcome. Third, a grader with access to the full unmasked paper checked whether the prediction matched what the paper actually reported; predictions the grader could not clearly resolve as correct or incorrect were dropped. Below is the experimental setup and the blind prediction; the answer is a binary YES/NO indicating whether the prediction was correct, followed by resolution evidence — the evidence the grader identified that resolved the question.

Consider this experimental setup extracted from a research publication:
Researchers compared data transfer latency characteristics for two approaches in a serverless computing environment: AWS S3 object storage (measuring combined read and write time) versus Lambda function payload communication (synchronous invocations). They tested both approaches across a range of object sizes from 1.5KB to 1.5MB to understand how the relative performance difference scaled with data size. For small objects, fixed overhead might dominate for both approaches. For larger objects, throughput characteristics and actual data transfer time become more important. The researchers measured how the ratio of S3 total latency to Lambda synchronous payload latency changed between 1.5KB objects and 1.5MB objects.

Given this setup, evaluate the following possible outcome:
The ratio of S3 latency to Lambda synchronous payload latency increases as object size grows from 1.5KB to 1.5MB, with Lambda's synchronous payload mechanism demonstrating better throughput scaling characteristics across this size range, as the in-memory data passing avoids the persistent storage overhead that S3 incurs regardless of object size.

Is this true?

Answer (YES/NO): NO